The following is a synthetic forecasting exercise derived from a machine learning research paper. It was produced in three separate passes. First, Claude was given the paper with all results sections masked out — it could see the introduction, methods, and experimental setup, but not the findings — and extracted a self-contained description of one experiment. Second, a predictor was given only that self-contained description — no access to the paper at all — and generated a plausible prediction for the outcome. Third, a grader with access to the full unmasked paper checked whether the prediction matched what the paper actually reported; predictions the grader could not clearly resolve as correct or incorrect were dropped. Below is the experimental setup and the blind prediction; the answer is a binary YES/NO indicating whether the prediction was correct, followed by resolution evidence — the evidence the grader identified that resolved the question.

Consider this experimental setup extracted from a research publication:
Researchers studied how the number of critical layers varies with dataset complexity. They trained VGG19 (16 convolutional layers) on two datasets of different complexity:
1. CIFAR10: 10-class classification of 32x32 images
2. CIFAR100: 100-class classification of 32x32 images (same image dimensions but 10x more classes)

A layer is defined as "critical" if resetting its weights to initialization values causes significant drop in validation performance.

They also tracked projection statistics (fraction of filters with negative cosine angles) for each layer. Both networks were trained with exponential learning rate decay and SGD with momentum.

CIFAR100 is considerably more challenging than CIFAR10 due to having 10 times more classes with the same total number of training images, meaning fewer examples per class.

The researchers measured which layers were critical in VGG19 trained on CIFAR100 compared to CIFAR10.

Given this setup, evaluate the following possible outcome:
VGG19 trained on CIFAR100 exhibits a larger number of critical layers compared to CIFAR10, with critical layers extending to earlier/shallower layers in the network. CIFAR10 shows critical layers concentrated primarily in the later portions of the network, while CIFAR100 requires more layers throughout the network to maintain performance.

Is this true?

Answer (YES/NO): NO